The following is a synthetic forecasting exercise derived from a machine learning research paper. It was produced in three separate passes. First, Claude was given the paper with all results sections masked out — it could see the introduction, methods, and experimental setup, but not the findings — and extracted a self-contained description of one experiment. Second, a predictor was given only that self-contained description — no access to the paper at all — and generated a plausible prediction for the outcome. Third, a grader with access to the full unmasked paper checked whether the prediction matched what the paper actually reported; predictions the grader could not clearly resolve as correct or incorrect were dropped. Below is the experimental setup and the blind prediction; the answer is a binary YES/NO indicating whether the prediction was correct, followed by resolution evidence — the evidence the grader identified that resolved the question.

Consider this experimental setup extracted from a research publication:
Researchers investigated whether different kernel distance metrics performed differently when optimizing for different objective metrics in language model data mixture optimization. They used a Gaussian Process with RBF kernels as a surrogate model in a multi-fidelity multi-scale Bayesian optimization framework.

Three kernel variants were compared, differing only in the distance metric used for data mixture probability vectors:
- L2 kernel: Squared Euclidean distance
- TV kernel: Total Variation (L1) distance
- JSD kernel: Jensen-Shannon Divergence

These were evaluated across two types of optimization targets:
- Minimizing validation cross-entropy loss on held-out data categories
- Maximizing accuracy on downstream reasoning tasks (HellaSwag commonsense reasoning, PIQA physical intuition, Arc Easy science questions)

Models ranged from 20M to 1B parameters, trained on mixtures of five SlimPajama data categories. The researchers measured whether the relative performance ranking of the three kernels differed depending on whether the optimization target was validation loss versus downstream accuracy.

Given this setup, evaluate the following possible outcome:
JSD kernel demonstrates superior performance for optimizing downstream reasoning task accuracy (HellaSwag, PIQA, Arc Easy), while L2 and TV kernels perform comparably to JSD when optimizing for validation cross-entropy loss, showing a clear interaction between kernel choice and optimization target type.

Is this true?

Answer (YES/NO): NO